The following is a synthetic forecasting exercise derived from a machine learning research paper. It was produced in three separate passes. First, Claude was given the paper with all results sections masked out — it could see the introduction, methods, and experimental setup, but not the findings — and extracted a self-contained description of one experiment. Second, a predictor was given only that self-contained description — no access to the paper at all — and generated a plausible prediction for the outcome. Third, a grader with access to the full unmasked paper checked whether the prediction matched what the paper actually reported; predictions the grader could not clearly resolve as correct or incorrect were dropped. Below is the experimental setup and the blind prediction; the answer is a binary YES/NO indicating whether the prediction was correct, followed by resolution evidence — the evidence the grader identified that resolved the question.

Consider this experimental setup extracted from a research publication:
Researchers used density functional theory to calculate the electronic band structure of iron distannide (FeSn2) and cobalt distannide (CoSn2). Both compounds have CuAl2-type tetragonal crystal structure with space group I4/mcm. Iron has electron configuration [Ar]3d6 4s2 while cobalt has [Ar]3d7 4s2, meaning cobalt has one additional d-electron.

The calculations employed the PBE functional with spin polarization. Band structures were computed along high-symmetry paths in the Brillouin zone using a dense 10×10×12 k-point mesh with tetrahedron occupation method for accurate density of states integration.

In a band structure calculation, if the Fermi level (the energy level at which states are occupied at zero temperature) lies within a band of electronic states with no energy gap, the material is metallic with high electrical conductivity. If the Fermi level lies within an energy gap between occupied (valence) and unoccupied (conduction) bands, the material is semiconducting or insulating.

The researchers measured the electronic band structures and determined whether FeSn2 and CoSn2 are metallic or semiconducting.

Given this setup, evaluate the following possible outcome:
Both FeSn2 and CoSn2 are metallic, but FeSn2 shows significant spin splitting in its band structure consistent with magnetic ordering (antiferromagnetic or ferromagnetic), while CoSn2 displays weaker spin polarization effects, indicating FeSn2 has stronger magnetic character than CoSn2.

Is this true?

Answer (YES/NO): NO